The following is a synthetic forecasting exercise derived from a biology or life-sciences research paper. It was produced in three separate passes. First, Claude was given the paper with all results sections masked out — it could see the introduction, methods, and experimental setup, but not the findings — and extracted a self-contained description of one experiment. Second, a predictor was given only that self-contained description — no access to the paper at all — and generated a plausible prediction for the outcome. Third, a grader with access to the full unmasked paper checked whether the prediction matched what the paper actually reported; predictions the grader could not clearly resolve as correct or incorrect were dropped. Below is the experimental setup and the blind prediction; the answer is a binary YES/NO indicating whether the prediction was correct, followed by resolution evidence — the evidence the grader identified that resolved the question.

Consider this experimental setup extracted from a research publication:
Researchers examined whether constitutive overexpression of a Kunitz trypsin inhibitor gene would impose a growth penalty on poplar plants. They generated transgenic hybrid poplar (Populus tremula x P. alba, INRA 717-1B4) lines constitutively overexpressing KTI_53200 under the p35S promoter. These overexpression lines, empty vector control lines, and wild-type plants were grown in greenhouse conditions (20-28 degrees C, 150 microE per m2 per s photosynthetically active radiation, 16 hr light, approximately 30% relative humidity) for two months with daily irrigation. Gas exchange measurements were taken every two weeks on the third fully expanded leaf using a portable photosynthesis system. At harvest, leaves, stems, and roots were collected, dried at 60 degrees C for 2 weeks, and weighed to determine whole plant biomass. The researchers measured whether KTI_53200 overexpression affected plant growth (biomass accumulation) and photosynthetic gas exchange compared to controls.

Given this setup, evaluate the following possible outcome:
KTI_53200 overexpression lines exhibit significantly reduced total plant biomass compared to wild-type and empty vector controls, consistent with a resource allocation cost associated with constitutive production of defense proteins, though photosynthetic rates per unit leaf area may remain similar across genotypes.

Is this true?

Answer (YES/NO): NO